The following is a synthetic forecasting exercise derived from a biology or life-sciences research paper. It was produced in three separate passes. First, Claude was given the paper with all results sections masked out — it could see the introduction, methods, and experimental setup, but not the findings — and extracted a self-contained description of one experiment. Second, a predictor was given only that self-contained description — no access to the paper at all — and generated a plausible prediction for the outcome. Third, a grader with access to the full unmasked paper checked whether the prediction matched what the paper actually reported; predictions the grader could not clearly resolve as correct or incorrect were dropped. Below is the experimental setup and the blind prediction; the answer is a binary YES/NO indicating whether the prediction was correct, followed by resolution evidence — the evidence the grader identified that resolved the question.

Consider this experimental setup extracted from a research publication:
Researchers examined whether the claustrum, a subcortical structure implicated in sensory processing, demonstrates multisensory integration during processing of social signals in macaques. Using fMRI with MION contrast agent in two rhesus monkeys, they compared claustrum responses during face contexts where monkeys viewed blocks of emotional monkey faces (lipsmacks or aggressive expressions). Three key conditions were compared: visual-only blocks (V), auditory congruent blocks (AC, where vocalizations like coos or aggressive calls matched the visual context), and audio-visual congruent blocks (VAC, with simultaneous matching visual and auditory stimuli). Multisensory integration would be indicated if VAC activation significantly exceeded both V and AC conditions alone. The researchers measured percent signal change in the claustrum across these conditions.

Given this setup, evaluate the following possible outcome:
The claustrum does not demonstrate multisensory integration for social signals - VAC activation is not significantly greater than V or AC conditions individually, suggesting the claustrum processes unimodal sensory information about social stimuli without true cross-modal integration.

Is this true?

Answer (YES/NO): YES